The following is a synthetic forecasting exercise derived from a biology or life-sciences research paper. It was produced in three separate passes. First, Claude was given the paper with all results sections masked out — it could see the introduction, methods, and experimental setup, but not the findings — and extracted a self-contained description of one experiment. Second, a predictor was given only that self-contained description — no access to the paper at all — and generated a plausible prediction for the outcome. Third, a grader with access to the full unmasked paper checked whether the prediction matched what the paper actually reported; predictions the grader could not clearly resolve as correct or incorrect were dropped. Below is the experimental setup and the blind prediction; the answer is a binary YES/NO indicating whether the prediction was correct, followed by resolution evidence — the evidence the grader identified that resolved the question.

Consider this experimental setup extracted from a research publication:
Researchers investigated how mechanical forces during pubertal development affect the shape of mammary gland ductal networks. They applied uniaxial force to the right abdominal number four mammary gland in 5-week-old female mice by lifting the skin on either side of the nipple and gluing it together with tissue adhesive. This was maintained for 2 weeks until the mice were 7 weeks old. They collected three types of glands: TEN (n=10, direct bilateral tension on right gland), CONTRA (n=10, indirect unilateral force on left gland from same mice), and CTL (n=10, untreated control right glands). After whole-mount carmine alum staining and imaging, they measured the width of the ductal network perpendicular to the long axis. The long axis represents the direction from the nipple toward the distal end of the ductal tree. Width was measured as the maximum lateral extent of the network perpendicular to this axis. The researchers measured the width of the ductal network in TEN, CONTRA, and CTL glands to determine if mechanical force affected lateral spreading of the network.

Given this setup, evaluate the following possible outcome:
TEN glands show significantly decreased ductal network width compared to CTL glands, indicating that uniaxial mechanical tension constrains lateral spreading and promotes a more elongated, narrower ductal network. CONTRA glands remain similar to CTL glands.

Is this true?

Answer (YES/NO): NO